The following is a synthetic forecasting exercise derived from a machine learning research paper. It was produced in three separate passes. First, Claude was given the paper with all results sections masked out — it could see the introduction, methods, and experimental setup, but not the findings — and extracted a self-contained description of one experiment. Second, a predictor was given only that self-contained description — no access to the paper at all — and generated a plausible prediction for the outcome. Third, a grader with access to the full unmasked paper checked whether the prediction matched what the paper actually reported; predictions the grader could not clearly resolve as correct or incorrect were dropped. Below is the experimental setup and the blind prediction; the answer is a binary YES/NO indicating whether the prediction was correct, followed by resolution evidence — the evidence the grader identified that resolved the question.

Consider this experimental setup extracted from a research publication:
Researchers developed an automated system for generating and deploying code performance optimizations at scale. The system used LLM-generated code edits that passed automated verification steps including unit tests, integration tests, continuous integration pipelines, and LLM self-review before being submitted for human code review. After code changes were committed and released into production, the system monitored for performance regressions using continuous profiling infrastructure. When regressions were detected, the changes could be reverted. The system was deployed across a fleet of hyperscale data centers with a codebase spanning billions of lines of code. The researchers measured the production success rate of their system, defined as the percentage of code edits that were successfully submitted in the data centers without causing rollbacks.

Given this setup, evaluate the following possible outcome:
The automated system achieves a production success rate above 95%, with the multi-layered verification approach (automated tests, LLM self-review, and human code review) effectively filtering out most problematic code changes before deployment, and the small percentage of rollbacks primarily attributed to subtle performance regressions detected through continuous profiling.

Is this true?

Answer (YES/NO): YES